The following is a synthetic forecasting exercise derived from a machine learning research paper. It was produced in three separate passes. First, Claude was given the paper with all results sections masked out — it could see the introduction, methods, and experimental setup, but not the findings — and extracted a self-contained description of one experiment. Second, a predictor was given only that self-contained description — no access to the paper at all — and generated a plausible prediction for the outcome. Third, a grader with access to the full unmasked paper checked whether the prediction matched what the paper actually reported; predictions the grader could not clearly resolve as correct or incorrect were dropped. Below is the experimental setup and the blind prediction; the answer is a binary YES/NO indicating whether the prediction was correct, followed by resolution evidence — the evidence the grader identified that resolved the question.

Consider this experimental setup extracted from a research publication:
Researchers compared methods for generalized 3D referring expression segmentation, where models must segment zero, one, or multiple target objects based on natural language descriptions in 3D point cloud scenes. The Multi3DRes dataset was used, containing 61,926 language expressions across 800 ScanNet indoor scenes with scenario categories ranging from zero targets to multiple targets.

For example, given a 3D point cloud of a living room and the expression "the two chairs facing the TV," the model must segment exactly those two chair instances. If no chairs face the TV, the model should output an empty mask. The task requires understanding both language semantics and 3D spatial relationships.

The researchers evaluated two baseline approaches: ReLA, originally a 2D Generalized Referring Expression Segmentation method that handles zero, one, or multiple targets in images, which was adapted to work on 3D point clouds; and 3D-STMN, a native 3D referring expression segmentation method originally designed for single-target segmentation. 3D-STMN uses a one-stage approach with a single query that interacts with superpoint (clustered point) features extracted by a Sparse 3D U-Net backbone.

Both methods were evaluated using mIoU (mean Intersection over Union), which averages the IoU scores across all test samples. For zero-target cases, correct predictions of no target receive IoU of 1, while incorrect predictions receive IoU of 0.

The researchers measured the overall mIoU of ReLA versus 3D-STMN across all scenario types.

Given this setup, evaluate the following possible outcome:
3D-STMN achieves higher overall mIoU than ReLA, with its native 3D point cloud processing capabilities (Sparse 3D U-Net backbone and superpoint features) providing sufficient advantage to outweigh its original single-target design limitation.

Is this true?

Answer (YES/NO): YES